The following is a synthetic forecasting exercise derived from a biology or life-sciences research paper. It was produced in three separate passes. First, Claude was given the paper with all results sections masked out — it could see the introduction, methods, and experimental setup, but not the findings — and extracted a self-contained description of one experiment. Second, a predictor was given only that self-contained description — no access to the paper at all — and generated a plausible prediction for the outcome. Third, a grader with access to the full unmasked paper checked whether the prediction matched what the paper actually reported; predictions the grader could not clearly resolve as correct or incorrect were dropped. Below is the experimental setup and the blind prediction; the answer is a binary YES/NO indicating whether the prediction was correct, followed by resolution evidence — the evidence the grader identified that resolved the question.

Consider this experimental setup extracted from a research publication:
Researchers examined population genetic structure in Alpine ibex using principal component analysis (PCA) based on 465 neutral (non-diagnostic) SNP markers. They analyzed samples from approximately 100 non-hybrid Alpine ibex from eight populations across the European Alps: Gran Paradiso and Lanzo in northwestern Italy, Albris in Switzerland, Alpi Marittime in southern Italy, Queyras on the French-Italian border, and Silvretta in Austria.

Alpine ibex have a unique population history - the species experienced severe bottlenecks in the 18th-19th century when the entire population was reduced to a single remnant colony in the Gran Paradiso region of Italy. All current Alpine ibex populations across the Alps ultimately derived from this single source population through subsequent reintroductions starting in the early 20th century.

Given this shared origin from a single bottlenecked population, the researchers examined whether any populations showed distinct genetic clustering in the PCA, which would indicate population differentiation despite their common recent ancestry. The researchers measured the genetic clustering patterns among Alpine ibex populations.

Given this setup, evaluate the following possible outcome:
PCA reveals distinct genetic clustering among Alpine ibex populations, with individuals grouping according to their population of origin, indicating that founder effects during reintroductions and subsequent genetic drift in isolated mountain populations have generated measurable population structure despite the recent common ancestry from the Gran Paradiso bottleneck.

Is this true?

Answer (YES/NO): NO